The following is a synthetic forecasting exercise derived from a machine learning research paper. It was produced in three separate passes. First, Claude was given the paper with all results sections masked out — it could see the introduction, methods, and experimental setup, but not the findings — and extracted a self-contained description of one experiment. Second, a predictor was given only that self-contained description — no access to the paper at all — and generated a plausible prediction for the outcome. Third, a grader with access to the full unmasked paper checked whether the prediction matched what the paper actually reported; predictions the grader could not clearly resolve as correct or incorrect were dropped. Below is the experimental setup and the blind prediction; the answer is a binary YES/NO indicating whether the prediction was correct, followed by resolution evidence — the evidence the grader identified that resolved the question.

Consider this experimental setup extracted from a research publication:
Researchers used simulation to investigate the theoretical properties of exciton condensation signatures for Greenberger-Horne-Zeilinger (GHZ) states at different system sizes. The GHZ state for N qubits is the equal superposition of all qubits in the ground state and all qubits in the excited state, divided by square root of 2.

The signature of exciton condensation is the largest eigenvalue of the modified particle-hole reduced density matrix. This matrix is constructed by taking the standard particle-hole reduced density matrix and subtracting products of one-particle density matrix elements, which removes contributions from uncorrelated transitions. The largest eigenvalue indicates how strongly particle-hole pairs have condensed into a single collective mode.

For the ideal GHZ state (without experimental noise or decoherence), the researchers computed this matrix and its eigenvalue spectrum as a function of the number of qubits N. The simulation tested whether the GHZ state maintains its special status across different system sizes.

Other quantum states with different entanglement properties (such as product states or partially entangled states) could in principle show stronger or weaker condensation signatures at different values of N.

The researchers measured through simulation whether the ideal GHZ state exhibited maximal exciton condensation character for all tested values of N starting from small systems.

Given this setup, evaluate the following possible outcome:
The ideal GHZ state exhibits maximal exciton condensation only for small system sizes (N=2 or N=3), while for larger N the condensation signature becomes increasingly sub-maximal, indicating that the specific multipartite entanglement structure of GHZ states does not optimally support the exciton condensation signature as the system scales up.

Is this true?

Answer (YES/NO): NO